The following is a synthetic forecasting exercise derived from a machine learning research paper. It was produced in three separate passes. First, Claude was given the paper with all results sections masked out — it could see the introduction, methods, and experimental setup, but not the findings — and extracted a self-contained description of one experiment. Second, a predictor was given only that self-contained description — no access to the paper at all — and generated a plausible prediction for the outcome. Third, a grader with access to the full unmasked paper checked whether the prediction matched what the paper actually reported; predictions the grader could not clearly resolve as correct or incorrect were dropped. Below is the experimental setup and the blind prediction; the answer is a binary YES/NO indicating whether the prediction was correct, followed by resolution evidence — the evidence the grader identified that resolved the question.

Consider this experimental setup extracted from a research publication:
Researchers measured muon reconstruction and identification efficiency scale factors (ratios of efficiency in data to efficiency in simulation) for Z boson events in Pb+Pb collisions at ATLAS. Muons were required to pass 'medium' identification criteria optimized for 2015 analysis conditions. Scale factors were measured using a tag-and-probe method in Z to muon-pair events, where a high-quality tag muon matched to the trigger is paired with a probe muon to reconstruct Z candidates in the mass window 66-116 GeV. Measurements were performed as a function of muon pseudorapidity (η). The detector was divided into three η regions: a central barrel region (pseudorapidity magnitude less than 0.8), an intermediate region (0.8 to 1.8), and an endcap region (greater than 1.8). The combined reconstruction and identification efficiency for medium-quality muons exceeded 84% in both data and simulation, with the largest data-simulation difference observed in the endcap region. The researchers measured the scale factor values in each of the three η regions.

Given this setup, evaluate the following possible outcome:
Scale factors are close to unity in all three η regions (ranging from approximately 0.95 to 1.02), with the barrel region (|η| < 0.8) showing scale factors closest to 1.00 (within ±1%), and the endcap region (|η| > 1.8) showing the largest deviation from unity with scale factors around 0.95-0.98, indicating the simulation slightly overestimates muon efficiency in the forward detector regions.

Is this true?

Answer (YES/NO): NO